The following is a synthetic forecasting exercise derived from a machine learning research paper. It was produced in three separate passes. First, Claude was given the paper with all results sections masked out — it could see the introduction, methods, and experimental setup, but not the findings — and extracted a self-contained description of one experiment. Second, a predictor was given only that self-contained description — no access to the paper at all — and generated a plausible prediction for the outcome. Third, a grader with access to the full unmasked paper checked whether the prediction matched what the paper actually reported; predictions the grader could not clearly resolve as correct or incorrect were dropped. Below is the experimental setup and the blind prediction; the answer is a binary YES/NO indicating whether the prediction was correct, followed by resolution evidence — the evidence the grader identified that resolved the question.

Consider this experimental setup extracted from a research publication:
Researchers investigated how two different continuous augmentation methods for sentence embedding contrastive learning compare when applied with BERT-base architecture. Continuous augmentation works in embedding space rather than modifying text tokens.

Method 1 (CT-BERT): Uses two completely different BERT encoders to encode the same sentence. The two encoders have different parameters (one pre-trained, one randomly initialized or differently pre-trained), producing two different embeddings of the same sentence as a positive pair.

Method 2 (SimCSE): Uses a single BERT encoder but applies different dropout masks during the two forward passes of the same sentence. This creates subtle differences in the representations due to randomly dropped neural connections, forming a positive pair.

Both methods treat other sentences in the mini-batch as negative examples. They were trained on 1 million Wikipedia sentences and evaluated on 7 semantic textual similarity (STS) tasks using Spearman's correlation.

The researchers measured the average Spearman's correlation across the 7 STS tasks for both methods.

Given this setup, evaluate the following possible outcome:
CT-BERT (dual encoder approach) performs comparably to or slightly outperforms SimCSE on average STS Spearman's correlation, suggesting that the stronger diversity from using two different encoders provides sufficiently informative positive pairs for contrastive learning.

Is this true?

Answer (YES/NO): NO